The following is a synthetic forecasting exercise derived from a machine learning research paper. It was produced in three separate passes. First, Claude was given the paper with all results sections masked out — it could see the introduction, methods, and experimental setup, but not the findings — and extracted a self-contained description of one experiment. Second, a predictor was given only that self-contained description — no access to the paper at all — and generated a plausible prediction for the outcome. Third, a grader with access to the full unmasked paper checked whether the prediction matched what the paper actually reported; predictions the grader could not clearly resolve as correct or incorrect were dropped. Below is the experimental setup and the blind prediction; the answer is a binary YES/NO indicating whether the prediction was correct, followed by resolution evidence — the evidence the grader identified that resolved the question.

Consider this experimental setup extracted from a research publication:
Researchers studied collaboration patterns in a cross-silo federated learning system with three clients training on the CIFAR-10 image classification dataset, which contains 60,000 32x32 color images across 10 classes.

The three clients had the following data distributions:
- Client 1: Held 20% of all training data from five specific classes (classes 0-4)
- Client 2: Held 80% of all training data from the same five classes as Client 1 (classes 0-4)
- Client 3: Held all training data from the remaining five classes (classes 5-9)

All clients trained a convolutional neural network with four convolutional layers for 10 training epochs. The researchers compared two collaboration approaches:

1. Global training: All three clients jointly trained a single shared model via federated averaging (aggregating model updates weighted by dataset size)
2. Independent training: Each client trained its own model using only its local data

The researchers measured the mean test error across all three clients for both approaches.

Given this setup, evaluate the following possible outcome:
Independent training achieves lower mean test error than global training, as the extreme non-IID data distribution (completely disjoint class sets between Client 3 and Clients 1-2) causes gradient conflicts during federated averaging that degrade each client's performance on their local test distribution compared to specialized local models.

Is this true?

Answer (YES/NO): YES